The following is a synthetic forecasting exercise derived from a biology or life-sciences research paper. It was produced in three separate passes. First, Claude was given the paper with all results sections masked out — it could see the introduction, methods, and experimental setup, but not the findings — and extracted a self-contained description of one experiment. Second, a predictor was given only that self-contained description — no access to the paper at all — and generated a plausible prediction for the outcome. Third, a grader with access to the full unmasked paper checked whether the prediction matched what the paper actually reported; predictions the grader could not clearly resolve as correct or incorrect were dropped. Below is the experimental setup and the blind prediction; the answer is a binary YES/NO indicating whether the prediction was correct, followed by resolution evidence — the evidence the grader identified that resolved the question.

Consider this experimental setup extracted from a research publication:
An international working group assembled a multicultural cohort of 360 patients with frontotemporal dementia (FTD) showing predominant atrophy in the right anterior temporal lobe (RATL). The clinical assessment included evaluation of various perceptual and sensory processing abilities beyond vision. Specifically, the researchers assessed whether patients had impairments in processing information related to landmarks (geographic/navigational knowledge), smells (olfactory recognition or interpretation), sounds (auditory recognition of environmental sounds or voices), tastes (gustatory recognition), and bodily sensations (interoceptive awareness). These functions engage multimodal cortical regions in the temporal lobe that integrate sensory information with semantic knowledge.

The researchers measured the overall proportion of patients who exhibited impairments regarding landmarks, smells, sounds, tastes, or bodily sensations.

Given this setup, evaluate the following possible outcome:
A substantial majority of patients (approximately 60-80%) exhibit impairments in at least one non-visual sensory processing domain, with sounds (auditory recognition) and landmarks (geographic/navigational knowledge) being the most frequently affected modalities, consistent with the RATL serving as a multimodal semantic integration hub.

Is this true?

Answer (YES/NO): NO